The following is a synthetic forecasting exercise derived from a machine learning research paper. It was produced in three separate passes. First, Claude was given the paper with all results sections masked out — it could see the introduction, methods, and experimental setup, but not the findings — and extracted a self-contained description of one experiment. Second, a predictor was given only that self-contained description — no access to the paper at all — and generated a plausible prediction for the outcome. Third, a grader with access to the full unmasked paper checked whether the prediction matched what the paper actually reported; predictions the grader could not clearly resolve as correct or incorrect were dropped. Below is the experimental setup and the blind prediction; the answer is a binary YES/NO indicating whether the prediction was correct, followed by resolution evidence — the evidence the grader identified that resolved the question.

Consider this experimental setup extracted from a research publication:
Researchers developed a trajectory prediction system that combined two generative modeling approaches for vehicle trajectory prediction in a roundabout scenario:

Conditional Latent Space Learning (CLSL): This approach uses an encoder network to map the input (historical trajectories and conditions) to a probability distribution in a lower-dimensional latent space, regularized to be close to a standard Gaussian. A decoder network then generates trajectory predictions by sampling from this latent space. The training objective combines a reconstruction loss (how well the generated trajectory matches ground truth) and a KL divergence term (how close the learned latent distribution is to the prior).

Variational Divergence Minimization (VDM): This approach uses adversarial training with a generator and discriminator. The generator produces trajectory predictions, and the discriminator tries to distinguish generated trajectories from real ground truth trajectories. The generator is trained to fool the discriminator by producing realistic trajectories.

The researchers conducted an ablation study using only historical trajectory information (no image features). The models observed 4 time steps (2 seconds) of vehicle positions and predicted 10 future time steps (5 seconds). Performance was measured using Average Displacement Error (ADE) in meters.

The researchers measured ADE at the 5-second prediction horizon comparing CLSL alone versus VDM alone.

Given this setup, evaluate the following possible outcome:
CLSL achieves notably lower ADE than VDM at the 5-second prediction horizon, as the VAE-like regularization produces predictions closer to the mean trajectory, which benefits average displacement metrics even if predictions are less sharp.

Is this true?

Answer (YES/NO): NO